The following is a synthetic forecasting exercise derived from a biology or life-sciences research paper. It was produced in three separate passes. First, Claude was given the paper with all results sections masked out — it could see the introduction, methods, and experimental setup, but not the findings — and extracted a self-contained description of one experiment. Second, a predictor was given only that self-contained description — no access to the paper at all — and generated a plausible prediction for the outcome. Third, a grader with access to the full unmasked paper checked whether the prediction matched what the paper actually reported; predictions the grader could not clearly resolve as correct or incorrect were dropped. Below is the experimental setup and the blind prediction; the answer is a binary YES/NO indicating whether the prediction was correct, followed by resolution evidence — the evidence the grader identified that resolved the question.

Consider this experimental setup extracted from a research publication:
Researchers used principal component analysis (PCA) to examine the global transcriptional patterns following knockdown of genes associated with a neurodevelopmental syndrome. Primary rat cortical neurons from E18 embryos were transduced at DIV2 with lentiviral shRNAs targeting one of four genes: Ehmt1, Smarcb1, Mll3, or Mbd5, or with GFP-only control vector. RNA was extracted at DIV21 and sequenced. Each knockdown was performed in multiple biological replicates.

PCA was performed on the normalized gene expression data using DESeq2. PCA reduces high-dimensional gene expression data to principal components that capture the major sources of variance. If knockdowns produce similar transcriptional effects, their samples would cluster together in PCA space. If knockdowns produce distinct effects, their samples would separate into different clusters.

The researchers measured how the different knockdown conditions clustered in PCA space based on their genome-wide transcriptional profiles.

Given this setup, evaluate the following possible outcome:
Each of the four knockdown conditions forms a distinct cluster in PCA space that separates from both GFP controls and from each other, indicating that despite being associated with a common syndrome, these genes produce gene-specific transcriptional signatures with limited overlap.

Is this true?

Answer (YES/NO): NO